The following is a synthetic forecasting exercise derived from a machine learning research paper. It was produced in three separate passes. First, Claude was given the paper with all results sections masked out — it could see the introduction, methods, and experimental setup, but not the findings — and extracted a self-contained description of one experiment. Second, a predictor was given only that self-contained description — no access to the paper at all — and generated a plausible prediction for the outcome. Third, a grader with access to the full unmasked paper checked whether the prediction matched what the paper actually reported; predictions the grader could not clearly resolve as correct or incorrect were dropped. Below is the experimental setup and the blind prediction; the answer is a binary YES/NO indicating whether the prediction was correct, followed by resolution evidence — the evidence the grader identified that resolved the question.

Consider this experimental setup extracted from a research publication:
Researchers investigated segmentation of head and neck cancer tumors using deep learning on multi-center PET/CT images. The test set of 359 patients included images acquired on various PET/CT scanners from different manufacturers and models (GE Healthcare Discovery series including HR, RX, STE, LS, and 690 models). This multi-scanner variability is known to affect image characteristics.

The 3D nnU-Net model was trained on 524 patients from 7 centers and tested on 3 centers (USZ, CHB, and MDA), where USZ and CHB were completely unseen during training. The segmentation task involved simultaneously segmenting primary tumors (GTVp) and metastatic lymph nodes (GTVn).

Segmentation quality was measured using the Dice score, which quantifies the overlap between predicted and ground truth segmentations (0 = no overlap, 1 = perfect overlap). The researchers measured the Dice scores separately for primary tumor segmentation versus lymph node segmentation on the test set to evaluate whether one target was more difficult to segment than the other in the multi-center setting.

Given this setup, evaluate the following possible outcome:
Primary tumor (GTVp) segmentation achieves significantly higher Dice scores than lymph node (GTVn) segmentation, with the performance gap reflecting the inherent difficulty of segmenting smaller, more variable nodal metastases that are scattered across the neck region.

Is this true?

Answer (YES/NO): NO